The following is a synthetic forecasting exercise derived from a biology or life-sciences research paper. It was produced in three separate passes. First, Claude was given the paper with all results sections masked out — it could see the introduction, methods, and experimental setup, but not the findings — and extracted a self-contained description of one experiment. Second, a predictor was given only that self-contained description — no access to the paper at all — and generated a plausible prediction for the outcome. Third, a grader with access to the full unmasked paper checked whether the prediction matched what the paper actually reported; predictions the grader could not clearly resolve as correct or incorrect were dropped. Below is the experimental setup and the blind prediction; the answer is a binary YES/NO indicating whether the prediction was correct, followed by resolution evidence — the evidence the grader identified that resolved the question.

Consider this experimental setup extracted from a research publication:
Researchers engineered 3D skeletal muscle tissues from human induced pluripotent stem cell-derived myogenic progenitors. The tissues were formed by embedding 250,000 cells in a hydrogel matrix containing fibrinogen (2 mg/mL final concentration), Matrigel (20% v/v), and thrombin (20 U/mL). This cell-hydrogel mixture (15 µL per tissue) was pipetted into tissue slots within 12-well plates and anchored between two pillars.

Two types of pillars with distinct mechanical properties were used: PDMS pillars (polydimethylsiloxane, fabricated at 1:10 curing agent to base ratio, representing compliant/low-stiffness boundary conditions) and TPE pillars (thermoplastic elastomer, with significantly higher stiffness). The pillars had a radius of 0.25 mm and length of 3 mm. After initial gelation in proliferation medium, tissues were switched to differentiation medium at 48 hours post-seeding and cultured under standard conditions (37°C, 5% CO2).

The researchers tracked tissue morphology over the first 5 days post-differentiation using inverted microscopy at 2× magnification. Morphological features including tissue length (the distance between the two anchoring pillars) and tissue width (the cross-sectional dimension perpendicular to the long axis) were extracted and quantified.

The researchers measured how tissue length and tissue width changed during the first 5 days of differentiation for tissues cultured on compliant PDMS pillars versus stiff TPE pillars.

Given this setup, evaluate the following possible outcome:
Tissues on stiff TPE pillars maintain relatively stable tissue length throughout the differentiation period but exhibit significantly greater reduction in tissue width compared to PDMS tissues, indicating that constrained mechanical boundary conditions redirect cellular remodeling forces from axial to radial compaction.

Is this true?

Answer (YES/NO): YES